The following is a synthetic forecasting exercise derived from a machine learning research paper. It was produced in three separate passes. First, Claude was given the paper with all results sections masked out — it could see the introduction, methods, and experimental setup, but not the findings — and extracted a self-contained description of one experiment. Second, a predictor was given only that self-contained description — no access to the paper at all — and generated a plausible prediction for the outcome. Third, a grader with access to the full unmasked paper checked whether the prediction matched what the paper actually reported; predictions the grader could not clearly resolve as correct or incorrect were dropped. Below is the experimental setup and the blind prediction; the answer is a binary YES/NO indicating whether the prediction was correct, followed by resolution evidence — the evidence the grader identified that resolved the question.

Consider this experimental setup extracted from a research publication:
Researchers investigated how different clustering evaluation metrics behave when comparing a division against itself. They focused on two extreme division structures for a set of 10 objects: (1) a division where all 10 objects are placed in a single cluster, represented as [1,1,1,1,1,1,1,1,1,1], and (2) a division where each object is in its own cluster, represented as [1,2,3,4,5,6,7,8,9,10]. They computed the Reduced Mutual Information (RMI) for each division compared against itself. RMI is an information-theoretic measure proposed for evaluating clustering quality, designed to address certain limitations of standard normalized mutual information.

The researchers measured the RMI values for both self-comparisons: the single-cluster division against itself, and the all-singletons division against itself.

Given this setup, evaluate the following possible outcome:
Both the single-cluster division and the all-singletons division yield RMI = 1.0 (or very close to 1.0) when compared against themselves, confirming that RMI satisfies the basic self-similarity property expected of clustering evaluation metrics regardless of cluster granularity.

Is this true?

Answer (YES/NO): NO